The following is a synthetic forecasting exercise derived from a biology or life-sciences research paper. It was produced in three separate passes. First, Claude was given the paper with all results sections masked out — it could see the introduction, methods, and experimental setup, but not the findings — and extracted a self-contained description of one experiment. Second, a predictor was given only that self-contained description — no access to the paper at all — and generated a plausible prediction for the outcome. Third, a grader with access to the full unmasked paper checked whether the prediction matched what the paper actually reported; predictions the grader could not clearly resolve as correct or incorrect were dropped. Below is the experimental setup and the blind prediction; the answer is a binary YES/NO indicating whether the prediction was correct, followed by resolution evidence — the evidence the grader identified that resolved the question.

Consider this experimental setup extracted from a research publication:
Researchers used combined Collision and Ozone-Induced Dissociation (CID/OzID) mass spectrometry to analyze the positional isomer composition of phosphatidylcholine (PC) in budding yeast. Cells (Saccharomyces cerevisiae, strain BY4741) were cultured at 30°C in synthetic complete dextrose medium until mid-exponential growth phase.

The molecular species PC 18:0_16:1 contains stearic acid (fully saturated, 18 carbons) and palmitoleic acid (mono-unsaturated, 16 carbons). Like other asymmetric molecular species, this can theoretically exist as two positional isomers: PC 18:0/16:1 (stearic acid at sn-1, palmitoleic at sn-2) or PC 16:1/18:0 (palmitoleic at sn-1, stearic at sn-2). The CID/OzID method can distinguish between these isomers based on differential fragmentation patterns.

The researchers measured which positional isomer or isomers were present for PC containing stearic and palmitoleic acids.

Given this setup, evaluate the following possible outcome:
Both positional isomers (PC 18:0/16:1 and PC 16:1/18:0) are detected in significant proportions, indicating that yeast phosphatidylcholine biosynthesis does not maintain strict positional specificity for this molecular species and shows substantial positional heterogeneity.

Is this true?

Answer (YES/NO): NO